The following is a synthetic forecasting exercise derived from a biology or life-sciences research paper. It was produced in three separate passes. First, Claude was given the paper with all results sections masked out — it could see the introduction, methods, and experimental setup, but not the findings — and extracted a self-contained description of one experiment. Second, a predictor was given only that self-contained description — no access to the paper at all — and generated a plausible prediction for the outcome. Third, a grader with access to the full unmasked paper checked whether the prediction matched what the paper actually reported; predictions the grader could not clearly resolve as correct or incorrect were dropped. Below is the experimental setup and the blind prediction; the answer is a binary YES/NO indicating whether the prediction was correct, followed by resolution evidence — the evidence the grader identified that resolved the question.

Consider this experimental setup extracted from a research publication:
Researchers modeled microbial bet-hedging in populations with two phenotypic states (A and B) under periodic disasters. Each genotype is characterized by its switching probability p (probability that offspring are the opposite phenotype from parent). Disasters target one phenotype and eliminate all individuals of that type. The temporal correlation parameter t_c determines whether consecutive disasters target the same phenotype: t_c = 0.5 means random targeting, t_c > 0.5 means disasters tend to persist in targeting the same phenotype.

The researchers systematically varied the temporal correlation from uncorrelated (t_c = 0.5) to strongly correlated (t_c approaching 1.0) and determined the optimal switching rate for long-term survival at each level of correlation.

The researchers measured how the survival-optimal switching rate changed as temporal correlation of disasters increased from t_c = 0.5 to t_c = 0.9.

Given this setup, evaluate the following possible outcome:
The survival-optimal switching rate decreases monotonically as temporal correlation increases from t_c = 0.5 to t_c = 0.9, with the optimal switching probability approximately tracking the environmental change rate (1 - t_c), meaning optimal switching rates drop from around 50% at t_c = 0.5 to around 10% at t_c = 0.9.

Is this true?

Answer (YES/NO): NO